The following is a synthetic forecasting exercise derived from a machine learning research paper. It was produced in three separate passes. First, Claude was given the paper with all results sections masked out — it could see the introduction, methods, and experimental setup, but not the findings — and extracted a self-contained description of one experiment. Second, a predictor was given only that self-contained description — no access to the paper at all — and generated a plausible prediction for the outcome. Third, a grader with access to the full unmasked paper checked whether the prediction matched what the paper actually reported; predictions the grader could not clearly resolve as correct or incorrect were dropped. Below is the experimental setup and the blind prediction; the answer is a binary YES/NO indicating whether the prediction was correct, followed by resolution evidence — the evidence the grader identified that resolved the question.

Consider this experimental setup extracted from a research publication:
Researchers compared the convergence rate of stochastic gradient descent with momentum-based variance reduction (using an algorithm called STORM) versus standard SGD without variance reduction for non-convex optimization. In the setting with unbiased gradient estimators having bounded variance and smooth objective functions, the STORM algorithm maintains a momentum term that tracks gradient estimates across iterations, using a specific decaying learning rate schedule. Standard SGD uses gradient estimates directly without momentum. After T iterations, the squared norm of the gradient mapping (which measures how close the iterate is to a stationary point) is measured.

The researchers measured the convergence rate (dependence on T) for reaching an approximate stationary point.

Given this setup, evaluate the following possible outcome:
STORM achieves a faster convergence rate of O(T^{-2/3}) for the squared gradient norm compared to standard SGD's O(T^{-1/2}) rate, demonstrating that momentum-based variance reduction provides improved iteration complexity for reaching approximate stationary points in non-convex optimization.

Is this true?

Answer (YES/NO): YES